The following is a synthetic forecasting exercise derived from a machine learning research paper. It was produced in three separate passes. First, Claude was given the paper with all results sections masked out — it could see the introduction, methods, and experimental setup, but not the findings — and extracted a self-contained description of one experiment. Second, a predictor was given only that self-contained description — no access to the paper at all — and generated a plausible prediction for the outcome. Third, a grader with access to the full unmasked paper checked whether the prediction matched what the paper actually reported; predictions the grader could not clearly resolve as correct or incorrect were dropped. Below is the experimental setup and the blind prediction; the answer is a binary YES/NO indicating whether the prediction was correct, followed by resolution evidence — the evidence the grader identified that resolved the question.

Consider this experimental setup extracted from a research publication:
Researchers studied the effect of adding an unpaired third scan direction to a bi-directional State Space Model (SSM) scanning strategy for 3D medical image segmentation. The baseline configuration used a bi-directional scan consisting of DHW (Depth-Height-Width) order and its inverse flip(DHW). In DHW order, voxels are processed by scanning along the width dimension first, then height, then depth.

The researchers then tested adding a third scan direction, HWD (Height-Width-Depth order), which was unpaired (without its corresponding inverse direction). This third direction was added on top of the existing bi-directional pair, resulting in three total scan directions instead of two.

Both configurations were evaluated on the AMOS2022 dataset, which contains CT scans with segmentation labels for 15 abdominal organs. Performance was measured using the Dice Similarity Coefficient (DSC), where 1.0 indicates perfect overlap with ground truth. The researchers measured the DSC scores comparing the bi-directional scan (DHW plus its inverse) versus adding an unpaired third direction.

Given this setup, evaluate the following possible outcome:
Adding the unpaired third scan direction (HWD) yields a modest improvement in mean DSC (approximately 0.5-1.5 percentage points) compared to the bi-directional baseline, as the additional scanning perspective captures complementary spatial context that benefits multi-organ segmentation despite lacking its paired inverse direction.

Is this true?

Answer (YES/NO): NO